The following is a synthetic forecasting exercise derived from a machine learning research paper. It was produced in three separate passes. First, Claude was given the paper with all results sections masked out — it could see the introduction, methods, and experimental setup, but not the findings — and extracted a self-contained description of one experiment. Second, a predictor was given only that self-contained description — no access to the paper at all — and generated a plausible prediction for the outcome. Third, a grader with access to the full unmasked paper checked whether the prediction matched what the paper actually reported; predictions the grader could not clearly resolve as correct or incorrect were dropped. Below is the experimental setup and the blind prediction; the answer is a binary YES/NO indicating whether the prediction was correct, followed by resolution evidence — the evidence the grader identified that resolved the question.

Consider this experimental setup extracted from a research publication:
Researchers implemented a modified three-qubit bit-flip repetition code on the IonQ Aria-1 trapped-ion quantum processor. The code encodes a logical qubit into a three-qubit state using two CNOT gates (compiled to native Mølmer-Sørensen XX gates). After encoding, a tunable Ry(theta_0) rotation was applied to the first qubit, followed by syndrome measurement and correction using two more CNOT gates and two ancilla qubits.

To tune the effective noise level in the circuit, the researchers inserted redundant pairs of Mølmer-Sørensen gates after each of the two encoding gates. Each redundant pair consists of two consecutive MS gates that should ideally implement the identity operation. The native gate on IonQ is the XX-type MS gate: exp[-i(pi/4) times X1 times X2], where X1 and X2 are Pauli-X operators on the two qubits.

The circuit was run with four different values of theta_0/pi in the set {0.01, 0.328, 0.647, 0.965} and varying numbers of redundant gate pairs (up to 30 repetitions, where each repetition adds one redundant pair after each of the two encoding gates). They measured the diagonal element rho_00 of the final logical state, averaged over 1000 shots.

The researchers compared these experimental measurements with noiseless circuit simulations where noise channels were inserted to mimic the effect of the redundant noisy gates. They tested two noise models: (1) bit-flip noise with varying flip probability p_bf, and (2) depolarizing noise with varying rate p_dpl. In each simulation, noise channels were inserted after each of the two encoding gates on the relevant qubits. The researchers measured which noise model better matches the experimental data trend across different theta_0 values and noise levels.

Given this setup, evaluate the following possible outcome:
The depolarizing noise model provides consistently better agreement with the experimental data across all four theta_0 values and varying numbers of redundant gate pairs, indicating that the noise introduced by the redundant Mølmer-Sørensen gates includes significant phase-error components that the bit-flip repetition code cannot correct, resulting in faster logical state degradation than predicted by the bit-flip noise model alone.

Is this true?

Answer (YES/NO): NO